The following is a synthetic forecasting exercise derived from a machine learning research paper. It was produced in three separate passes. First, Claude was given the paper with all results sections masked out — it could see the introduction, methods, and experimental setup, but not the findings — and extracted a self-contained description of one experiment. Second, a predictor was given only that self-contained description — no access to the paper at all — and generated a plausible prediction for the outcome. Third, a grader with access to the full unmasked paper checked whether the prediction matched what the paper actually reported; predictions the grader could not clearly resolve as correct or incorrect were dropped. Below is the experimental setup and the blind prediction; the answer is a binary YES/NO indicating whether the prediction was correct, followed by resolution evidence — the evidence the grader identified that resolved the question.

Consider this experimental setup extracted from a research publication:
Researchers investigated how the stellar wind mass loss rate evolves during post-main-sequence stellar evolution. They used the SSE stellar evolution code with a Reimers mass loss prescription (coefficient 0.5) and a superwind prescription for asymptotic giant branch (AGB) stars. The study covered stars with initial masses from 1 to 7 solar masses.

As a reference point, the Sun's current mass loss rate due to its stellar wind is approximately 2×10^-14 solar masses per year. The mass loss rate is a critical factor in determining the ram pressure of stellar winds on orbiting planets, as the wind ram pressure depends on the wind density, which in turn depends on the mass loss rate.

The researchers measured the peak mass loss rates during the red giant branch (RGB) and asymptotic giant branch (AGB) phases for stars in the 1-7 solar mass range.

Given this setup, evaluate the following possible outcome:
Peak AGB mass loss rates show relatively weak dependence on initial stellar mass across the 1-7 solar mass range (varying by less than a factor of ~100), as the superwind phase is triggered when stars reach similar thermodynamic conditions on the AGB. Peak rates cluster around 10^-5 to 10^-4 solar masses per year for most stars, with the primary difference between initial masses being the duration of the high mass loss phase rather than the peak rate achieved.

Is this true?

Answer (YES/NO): NO